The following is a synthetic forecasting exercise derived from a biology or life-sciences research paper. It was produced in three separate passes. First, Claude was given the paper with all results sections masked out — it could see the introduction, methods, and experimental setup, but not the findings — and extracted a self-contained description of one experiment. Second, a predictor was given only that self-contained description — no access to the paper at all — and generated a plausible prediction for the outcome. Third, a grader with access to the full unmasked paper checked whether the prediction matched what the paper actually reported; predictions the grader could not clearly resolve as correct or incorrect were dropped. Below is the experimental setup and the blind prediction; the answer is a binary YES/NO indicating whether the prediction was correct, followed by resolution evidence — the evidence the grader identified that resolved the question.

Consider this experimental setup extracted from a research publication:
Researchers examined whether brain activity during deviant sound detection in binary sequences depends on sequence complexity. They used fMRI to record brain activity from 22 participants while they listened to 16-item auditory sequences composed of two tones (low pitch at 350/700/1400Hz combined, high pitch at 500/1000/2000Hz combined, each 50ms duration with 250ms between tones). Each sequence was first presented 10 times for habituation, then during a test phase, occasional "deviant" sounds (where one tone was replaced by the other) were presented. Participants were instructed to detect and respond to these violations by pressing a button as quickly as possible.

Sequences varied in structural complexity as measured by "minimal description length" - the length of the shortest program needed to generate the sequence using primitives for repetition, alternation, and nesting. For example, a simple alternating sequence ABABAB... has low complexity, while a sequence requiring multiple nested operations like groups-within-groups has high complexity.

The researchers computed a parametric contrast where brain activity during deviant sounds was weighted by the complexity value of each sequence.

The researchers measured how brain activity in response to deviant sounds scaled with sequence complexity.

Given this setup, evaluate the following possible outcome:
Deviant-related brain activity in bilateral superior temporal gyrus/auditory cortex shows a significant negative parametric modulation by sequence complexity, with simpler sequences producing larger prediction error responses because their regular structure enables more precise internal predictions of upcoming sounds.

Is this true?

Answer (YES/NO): YES